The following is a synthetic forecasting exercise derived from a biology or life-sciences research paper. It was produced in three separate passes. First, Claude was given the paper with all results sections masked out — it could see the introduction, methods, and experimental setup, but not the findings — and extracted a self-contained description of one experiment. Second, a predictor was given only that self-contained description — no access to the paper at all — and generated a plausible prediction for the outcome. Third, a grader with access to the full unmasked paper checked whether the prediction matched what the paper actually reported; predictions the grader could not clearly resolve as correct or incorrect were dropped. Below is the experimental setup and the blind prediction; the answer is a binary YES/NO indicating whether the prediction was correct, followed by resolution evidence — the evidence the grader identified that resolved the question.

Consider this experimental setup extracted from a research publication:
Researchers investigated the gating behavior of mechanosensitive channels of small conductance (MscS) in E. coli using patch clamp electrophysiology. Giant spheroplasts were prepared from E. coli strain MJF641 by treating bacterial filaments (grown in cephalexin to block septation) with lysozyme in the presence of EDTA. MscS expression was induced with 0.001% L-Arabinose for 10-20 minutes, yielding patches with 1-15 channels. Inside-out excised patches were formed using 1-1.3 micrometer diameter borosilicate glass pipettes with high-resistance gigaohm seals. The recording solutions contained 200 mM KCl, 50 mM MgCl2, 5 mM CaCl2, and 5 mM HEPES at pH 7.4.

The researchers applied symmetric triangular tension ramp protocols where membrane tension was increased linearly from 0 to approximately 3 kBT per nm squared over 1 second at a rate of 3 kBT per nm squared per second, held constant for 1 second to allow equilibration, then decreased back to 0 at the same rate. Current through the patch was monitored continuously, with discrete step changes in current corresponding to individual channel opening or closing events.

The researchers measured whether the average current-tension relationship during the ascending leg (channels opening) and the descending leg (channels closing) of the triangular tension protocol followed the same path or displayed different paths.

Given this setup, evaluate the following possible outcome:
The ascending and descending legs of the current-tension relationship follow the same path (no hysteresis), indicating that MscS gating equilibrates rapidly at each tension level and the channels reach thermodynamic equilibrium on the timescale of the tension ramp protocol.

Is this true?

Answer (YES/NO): NO